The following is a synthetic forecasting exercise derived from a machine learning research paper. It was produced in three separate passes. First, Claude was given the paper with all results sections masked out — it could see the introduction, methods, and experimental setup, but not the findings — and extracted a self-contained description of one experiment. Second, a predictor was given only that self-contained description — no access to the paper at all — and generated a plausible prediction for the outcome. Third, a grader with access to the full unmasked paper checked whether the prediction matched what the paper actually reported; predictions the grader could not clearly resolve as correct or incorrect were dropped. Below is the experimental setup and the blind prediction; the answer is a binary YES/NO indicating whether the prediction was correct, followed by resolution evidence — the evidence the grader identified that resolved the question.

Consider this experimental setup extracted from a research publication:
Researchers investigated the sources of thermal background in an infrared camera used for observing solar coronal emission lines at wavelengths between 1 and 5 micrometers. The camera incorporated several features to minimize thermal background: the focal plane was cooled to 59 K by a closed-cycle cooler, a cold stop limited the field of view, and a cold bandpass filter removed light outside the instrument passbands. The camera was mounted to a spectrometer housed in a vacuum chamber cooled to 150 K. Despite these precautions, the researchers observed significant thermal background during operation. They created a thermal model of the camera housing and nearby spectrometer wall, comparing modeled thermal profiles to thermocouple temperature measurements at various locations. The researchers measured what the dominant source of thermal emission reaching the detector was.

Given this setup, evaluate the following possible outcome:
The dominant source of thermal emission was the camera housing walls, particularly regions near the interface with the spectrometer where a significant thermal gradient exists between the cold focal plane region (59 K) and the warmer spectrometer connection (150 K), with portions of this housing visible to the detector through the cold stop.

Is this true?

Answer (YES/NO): NO